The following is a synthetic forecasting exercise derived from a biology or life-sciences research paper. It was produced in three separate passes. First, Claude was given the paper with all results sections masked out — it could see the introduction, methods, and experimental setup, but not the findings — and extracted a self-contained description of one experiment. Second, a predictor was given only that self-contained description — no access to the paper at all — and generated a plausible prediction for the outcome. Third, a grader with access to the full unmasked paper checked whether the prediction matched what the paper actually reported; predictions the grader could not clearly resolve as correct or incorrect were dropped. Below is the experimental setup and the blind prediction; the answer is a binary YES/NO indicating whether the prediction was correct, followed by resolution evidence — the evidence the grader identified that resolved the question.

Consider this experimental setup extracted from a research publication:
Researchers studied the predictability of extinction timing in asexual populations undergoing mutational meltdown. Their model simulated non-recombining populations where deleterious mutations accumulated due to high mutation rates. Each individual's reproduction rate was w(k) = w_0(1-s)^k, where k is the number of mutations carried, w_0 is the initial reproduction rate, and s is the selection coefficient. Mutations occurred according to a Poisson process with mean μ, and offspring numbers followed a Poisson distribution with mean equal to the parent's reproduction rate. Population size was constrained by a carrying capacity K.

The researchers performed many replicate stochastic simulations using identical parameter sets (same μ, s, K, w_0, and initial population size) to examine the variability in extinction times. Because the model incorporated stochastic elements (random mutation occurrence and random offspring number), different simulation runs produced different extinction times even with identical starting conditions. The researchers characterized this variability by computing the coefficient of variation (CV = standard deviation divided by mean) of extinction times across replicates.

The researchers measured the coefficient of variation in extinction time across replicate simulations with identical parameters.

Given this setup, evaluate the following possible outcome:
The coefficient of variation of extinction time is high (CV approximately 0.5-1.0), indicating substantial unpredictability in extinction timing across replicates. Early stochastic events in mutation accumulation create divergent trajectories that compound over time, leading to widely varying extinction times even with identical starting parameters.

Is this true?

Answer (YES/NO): NO